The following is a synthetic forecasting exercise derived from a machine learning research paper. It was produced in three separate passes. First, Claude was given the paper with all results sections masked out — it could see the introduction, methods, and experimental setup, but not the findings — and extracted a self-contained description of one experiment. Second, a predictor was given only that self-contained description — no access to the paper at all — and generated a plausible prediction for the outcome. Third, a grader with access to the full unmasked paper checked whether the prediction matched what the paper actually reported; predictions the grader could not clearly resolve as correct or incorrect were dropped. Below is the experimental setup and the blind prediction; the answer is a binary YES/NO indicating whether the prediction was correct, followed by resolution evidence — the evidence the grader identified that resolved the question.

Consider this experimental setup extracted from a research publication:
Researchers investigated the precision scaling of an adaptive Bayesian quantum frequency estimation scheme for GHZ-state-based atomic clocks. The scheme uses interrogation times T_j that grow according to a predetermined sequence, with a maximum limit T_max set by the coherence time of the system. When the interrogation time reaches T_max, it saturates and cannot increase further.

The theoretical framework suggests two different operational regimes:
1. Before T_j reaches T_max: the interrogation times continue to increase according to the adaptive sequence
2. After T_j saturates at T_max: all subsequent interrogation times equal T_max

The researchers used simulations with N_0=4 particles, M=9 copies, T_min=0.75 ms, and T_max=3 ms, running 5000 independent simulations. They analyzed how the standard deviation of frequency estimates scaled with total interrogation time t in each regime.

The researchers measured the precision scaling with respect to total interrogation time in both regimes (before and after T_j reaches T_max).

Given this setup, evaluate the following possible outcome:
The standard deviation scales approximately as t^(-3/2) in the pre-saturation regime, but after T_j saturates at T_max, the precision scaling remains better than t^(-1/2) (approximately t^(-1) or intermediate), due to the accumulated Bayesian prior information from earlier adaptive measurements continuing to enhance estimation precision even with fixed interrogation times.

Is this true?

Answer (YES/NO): NO